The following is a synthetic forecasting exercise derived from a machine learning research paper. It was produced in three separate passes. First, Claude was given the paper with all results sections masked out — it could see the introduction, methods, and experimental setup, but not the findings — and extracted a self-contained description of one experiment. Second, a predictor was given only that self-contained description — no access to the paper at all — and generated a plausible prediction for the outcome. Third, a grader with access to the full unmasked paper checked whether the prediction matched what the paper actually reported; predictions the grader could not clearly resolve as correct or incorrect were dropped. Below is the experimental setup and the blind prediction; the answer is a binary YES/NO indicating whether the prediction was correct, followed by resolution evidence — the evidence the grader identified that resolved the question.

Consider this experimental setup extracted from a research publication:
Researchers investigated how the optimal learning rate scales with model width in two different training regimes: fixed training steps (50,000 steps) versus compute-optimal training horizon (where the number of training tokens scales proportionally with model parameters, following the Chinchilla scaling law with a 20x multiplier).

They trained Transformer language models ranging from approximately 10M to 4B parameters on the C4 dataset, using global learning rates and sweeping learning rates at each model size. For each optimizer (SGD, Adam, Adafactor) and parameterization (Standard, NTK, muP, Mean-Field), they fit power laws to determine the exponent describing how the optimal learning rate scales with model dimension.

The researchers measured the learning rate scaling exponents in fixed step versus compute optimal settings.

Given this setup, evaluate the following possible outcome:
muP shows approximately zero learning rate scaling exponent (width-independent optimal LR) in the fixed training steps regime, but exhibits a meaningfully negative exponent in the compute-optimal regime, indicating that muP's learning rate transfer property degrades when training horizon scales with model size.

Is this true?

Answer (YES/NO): NO